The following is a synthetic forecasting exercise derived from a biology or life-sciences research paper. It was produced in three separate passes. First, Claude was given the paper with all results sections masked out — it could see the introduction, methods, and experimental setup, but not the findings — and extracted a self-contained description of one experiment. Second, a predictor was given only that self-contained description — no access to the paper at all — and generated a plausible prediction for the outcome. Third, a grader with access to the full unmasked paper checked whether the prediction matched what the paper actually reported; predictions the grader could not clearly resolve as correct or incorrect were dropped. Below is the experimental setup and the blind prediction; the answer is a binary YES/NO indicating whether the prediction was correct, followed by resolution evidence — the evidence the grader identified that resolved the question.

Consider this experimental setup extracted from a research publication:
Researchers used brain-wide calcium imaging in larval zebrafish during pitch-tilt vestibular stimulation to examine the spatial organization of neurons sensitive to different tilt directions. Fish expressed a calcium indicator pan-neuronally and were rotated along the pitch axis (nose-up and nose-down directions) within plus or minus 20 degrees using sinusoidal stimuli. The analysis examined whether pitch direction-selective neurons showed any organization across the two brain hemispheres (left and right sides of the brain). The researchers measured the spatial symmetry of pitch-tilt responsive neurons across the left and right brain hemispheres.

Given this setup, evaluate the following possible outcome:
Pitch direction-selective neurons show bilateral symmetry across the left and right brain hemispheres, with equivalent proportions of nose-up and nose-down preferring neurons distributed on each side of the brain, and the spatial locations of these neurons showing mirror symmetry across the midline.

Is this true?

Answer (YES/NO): YES